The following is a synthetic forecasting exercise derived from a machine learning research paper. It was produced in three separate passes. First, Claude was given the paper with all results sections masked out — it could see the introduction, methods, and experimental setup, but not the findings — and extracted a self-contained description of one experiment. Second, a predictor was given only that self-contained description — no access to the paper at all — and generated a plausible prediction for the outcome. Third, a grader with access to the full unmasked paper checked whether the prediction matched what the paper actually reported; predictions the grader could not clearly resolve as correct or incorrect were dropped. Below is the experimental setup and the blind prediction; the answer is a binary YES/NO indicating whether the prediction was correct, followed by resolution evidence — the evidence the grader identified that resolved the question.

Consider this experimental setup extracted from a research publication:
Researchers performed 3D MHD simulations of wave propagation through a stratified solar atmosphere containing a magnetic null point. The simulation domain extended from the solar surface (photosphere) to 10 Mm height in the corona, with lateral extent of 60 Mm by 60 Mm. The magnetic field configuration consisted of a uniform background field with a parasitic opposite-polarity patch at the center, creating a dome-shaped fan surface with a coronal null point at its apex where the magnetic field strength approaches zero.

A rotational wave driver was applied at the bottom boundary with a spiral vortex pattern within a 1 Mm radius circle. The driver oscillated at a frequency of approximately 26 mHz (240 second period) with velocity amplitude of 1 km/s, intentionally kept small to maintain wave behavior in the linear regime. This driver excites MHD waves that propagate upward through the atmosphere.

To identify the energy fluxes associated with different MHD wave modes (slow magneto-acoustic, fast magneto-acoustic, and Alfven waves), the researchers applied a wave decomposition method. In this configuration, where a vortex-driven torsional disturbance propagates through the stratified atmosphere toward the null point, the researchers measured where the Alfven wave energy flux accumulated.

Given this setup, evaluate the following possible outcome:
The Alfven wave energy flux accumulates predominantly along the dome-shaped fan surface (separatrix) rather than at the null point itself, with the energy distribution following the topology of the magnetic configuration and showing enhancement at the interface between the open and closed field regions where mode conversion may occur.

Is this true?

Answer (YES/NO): YES